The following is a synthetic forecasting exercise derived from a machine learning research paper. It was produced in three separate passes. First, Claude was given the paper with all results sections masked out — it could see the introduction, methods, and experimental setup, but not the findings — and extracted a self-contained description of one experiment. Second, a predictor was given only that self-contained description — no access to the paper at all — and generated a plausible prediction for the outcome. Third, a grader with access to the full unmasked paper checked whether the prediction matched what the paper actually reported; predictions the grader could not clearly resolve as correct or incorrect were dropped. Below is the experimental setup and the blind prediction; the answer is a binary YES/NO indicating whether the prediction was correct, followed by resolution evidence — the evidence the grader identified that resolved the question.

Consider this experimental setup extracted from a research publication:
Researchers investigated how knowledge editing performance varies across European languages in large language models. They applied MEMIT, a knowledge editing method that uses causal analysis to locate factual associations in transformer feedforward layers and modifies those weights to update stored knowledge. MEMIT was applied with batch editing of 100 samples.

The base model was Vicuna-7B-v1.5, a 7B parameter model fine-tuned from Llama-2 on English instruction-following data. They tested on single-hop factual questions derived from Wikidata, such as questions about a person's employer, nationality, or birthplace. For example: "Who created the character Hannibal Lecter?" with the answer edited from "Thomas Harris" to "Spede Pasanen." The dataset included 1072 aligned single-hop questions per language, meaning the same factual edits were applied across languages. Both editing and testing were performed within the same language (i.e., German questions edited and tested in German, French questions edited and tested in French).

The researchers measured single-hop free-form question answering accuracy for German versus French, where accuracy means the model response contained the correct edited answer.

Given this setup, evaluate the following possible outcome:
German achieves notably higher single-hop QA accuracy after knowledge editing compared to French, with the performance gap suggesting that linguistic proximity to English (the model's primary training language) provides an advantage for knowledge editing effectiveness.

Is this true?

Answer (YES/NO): NO